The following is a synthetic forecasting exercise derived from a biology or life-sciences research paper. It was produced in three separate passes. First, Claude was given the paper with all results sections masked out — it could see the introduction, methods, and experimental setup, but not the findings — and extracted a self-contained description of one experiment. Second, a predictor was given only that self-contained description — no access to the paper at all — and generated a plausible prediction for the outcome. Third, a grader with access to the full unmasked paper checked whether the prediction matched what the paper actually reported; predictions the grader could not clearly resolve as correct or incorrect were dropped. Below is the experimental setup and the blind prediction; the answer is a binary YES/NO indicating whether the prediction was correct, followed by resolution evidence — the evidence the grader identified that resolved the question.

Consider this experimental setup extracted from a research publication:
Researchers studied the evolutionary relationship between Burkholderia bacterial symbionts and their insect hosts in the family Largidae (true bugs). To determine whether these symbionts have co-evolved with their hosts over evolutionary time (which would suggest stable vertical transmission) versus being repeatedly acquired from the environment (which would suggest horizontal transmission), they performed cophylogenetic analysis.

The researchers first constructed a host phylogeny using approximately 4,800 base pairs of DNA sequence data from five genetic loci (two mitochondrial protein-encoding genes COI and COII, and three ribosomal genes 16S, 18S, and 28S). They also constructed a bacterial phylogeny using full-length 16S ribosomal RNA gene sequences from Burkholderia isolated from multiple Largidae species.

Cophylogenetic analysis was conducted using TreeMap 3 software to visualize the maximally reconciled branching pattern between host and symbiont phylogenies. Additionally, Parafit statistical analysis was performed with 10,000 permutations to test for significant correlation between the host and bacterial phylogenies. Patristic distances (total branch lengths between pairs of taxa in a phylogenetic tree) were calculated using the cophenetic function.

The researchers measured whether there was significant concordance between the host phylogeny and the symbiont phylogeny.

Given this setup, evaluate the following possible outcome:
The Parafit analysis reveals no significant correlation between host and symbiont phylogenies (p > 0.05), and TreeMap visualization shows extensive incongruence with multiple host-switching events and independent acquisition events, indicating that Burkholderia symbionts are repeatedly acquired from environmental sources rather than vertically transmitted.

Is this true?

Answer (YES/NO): YES